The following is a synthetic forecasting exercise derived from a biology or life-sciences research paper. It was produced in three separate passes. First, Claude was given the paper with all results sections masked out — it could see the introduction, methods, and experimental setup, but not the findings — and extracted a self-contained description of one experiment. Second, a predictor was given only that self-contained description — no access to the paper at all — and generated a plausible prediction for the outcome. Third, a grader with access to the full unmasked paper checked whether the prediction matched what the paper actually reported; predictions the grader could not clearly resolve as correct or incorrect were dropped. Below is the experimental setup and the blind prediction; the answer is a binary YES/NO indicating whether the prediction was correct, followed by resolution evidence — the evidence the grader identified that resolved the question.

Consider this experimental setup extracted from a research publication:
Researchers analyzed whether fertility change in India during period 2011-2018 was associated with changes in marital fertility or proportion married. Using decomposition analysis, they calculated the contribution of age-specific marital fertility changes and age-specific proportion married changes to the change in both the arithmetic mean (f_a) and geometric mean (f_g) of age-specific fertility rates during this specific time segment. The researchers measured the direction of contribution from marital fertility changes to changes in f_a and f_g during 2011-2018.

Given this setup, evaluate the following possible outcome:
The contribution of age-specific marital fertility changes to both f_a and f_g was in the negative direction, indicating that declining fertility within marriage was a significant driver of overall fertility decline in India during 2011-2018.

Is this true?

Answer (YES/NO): NO